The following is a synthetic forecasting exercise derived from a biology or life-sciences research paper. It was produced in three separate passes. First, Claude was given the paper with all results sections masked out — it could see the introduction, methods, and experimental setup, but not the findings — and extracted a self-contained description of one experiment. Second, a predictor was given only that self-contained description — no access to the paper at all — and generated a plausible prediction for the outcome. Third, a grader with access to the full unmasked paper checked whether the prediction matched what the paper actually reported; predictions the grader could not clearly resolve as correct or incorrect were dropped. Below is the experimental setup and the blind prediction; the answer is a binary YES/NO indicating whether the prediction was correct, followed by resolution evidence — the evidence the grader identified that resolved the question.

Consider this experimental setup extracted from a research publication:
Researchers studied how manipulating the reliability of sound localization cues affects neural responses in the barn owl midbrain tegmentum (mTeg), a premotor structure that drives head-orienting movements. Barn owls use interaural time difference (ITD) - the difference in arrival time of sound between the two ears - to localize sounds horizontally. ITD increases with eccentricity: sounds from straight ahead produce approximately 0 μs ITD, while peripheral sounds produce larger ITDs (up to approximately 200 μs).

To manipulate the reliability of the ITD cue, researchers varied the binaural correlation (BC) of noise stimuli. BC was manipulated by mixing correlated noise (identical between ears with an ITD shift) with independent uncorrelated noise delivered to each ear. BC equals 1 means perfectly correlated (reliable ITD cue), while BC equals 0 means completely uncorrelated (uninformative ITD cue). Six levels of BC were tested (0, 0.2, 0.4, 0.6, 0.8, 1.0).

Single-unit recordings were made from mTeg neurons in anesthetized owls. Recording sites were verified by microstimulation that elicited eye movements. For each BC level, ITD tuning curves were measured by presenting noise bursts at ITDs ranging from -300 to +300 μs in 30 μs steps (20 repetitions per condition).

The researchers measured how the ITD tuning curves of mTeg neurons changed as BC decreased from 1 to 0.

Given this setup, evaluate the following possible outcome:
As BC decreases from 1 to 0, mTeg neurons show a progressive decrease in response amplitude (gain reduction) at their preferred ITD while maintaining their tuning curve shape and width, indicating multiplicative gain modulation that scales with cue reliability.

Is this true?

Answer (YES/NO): NO